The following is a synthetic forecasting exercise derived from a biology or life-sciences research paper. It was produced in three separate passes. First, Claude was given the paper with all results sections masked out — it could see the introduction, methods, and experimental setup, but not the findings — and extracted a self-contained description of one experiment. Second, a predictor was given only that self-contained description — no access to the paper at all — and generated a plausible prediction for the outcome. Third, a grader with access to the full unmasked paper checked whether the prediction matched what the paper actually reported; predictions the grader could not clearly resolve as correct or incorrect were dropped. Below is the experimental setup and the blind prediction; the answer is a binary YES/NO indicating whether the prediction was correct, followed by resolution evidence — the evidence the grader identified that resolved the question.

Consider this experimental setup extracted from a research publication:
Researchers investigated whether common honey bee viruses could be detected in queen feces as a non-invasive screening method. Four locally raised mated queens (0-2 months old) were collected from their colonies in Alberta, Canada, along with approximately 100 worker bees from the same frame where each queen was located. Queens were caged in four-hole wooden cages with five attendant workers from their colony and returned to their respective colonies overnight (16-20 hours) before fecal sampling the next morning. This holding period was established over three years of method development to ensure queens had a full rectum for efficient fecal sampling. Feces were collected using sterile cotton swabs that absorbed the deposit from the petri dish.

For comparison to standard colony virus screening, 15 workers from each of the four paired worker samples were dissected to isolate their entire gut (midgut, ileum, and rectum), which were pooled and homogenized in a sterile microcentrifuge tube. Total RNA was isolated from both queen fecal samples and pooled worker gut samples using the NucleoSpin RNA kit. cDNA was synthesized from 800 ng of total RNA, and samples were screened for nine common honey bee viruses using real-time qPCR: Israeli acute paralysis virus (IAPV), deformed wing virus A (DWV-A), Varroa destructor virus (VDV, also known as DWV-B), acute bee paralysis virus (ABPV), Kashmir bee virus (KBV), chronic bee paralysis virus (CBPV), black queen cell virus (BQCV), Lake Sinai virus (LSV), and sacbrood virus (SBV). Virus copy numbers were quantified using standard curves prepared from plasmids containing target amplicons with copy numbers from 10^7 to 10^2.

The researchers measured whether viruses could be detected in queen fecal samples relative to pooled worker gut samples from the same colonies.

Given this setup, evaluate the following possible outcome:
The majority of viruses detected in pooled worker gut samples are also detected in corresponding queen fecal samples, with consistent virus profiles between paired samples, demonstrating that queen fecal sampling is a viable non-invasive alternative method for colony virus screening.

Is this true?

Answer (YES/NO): YES